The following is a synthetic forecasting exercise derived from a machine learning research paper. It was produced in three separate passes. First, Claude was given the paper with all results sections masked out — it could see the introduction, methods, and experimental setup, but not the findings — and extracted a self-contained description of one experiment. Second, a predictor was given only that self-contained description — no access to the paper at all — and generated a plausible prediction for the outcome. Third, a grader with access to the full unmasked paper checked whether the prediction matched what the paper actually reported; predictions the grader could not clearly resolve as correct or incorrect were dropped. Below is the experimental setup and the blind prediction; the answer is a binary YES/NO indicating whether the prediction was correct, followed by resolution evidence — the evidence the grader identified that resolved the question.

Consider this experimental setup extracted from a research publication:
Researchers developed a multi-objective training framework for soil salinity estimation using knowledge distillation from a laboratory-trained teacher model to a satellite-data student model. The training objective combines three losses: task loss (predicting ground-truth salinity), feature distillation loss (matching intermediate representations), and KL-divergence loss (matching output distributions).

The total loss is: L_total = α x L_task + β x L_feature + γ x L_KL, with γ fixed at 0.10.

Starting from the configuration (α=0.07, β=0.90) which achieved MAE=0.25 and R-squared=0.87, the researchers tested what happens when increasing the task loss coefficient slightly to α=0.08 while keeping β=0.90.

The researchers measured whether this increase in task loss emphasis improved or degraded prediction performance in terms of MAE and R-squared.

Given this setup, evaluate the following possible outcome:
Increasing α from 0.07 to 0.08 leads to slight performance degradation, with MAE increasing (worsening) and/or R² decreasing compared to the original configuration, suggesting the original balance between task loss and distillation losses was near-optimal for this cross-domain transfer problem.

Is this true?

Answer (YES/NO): YES